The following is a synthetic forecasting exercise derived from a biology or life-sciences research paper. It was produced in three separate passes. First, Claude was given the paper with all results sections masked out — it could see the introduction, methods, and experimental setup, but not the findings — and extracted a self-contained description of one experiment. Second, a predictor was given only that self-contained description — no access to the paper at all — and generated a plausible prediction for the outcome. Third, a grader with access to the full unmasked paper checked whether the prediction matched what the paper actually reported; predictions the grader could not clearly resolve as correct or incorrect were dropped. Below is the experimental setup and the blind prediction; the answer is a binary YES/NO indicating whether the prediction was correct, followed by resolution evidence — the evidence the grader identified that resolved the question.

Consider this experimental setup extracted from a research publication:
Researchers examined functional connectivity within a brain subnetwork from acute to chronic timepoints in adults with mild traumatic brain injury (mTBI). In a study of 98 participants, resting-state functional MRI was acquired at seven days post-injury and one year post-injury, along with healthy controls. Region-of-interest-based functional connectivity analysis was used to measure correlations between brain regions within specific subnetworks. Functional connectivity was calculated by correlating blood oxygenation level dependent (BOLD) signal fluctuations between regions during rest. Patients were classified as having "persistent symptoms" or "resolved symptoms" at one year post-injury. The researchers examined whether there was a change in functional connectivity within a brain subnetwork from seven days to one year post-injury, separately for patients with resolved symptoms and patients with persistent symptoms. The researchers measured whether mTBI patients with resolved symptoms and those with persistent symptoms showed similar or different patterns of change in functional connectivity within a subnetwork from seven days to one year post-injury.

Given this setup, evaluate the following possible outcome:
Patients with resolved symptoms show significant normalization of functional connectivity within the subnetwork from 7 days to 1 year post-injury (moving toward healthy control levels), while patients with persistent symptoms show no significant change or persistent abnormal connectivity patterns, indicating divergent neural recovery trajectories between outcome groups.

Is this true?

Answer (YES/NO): NO